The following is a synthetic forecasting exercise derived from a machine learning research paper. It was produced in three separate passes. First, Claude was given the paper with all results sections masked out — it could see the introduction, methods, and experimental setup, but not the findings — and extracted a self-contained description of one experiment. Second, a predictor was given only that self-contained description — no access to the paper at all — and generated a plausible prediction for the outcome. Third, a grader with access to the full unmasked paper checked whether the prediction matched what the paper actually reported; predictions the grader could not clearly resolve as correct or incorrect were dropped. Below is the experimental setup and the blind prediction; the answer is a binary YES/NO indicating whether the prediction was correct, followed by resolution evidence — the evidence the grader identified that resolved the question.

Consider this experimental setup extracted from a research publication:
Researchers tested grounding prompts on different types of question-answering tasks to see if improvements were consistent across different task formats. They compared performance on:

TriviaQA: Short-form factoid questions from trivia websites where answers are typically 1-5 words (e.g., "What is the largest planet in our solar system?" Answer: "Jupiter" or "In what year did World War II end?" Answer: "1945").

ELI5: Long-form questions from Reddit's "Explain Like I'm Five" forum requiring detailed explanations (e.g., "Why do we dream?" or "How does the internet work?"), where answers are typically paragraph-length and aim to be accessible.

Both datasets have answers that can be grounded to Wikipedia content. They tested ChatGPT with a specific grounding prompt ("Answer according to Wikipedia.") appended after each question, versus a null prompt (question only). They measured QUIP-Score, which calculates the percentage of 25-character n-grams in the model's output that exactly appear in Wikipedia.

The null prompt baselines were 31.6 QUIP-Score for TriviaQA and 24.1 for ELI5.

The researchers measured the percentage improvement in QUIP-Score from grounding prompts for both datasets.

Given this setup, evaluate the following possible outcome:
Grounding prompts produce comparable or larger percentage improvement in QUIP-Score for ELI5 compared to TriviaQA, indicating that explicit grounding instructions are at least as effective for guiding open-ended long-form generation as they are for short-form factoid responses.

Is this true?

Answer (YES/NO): YES